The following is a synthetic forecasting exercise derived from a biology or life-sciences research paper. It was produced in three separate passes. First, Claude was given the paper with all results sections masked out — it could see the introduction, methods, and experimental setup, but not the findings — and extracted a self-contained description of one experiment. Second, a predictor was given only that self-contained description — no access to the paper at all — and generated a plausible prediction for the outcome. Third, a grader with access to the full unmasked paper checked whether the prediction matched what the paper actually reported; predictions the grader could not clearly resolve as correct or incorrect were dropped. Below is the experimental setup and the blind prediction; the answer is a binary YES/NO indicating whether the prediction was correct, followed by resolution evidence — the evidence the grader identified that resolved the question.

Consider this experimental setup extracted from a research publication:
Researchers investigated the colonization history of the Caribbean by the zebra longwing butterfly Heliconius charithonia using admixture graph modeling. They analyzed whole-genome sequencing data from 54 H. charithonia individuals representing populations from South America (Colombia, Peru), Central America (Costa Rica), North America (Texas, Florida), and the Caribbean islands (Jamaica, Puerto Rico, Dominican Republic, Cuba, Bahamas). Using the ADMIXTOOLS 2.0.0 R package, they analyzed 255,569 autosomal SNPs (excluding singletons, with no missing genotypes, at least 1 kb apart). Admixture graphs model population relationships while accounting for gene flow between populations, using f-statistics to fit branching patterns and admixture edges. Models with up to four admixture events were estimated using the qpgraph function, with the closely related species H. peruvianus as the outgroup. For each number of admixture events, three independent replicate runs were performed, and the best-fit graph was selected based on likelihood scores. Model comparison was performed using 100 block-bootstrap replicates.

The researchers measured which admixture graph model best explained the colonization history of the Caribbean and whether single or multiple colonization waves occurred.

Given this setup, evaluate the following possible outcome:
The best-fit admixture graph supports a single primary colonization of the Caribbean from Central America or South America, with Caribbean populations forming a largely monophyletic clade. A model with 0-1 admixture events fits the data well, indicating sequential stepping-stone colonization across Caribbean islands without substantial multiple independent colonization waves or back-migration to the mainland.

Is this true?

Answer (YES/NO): NO